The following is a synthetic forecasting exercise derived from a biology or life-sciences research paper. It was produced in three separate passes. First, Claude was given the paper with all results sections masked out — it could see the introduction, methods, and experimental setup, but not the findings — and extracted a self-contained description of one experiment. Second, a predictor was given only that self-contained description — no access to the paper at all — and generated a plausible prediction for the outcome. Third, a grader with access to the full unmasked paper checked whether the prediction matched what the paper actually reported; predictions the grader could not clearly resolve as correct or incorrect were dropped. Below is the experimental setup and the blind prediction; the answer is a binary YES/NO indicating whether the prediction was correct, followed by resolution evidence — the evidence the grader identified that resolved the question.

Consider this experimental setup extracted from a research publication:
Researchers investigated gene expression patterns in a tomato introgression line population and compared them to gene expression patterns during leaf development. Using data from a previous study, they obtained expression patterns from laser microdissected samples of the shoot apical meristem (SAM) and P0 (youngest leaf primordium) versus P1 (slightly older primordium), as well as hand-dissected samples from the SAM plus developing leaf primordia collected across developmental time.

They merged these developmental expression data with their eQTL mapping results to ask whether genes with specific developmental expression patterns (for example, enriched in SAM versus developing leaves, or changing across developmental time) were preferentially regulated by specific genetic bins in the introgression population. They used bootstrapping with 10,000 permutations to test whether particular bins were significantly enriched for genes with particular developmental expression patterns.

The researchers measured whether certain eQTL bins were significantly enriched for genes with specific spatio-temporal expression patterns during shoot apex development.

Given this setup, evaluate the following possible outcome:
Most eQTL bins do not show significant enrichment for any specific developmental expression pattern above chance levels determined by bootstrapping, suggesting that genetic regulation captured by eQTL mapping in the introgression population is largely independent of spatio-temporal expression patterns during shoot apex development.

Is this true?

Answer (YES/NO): NO